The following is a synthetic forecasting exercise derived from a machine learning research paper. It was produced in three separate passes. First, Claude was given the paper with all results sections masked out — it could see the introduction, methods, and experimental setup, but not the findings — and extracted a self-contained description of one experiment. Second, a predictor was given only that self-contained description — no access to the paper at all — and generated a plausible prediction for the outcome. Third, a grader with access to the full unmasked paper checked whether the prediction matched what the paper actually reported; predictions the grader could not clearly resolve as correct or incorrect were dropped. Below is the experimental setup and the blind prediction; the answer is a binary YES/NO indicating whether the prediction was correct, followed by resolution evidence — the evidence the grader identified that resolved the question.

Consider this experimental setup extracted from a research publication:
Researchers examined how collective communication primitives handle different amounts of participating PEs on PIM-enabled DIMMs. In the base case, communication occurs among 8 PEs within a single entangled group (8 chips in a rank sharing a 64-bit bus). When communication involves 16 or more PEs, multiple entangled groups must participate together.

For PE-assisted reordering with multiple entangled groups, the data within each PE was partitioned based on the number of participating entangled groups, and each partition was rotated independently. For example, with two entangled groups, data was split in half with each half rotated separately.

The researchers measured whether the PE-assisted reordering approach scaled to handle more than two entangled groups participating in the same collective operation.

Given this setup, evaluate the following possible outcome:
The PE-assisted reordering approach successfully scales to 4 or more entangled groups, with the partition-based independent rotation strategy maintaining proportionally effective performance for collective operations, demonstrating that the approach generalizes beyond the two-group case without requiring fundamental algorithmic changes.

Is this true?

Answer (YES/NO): YES